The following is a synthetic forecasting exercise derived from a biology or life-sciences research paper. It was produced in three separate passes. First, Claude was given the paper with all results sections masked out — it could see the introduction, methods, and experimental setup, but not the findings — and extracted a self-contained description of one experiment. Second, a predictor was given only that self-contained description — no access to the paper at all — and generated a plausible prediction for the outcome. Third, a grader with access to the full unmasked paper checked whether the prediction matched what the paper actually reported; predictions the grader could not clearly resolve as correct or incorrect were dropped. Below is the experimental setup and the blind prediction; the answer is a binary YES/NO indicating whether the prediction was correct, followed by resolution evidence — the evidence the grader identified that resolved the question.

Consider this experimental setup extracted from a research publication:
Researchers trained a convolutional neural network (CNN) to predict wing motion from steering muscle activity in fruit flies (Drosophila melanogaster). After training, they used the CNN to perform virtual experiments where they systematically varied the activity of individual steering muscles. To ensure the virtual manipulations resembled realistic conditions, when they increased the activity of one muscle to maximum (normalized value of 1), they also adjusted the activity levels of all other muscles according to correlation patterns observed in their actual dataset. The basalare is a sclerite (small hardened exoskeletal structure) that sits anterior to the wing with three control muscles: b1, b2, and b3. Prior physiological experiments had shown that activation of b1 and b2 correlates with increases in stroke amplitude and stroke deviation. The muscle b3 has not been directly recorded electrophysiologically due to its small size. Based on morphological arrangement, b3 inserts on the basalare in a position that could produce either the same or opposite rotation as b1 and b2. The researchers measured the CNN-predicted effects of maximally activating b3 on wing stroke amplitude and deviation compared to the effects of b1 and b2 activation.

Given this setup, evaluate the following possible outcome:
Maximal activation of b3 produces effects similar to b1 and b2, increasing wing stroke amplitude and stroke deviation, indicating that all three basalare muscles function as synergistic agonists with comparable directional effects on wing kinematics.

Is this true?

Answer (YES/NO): NO